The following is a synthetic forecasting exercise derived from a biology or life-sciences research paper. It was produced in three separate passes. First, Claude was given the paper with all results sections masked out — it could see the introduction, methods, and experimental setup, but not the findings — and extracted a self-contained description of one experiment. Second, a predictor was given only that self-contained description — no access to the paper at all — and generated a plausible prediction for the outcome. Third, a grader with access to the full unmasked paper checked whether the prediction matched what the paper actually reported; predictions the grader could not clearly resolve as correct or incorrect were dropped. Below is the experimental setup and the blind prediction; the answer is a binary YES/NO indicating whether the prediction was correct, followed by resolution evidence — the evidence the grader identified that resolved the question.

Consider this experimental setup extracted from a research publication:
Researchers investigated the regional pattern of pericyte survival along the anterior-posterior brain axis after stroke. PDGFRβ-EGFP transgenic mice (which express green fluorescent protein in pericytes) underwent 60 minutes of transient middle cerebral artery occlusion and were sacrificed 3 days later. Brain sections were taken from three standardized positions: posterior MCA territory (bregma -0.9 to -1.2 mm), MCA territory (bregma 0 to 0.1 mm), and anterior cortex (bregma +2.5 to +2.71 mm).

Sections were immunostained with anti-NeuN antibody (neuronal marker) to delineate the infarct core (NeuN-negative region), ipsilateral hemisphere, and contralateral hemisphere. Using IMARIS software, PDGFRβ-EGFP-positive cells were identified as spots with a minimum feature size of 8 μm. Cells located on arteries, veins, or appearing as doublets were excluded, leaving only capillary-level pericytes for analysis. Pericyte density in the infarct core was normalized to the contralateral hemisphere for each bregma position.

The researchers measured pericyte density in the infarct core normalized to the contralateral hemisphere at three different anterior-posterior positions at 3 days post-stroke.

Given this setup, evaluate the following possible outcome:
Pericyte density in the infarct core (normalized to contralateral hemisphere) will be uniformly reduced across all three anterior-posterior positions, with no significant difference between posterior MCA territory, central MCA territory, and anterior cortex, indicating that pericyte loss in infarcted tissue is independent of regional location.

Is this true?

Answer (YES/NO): NO